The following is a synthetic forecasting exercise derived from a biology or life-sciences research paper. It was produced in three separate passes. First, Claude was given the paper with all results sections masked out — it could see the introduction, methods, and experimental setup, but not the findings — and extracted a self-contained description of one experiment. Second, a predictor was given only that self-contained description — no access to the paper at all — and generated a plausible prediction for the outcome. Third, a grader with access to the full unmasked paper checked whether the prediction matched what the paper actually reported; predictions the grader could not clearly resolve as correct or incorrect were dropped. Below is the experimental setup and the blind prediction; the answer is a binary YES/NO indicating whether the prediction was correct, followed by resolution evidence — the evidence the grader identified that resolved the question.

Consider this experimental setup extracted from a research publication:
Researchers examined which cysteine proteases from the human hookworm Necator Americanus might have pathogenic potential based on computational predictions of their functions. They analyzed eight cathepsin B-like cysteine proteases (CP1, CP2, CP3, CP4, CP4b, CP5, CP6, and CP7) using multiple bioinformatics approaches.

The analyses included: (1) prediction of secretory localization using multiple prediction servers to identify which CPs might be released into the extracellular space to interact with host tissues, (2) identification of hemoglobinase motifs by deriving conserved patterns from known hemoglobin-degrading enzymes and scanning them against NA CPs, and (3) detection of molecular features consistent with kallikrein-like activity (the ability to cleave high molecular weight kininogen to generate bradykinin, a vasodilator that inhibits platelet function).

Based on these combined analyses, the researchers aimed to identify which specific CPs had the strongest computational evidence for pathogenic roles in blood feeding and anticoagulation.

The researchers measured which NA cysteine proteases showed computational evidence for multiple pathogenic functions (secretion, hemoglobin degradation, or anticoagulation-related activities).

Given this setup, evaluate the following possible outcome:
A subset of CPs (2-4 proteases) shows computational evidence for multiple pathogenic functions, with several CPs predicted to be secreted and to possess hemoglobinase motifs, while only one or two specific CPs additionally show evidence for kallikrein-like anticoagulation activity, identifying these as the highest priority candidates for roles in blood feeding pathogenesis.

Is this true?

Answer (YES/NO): NO